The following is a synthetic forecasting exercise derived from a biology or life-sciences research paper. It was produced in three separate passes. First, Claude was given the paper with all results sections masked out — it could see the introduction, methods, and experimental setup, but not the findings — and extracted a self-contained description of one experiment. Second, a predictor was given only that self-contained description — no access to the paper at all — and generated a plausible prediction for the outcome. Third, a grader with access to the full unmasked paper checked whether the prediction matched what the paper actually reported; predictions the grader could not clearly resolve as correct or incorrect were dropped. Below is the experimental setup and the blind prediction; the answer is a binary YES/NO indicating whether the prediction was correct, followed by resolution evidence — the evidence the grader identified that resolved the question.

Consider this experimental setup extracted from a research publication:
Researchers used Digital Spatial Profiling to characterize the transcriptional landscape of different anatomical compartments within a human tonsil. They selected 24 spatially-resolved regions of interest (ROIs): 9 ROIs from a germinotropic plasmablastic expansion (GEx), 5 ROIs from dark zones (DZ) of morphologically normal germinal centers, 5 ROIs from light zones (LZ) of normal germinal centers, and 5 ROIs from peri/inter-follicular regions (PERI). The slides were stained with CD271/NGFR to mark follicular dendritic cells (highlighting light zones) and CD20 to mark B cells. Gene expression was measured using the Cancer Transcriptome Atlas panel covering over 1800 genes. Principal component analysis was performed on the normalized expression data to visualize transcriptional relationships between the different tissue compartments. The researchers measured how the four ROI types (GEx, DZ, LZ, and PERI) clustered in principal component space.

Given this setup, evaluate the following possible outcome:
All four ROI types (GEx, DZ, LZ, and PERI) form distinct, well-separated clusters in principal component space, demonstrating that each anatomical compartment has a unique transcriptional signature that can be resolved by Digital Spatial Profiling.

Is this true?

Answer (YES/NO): NO